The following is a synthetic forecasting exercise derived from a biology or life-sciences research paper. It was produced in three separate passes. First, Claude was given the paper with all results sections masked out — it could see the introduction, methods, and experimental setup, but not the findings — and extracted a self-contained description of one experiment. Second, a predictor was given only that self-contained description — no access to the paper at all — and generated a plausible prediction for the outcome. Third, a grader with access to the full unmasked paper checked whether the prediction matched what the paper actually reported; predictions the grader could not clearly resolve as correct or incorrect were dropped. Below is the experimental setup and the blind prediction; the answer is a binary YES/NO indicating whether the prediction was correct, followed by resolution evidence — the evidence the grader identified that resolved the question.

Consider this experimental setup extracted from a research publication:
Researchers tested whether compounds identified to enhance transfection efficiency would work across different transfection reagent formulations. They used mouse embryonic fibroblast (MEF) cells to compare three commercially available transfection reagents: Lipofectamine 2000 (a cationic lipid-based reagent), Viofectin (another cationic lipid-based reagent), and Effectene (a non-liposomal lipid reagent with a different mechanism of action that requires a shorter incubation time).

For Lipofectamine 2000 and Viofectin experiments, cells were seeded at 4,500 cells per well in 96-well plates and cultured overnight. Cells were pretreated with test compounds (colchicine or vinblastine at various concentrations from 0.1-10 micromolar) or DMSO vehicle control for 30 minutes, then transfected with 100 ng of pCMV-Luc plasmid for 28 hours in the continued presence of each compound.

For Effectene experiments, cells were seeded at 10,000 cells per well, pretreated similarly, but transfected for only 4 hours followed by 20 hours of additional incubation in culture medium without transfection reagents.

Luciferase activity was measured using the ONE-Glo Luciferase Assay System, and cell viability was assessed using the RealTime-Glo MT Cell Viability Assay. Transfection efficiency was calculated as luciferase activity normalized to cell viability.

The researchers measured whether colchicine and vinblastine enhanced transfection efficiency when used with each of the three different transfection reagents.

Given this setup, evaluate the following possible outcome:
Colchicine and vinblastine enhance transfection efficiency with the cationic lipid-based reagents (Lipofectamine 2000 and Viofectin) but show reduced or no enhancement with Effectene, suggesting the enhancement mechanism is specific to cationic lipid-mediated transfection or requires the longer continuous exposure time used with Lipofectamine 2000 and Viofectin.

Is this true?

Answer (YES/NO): NO